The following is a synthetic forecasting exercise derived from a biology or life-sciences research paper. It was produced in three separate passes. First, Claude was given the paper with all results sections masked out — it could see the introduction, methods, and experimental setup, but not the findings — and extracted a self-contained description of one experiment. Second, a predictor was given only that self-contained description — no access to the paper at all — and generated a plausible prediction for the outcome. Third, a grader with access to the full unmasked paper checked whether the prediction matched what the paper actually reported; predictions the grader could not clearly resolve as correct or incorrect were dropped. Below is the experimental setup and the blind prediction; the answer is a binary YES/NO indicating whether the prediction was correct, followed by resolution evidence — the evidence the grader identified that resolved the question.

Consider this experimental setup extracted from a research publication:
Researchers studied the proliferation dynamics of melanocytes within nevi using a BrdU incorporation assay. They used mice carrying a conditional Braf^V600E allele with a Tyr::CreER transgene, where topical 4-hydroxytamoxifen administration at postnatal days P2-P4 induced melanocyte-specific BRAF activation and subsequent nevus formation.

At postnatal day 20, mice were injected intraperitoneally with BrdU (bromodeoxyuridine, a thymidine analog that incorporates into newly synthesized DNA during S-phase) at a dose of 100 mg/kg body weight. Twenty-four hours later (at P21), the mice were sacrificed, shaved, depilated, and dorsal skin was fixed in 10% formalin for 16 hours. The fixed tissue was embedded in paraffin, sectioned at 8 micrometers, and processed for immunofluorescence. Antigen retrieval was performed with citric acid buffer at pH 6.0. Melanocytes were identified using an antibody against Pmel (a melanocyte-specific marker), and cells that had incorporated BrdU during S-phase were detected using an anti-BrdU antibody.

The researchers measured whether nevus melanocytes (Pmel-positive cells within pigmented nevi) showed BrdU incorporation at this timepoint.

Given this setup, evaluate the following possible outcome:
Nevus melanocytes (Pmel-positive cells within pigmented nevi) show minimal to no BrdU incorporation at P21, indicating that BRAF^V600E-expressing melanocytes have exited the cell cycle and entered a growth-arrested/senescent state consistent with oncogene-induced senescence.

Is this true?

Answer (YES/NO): NO